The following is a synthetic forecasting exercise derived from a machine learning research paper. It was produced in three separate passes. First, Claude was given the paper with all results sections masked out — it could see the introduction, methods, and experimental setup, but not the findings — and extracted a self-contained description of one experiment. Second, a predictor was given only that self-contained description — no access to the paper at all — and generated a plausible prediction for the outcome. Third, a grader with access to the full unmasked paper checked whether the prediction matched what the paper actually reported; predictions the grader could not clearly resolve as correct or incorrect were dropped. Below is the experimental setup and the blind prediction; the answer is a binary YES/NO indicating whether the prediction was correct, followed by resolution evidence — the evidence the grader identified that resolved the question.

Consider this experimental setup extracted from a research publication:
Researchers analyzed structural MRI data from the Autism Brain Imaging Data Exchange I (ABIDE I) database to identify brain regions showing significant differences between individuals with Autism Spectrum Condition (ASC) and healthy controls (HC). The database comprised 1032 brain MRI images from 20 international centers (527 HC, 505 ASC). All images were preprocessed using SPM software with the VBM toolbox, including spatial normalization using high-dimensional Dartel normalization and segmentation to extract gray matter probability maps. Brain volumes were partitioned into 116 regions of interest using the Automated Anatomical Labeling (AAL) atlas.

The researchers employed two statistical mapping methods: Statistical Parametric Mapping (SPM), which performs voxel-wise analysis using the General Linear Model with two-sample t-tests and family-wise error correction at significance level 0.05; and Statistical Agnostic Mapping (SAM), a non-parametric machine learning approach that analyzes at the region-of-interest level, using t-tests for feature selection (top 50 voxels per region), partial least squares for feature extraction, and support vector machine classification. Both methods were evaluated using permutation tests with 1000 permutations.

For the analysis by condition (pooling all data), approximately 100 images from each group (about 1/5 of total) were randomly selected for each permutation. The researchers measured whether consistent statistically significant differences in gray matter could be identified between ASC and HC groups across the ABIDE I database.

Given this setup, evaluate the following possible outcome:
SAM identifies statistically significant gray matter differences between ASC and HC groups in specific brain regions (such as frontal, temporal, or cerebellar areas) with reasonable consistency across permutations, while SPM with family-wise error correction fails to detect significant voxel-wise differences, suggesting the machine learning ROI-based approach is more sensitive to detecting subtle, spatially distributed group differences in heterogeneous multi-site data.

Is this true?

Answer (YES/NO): NO